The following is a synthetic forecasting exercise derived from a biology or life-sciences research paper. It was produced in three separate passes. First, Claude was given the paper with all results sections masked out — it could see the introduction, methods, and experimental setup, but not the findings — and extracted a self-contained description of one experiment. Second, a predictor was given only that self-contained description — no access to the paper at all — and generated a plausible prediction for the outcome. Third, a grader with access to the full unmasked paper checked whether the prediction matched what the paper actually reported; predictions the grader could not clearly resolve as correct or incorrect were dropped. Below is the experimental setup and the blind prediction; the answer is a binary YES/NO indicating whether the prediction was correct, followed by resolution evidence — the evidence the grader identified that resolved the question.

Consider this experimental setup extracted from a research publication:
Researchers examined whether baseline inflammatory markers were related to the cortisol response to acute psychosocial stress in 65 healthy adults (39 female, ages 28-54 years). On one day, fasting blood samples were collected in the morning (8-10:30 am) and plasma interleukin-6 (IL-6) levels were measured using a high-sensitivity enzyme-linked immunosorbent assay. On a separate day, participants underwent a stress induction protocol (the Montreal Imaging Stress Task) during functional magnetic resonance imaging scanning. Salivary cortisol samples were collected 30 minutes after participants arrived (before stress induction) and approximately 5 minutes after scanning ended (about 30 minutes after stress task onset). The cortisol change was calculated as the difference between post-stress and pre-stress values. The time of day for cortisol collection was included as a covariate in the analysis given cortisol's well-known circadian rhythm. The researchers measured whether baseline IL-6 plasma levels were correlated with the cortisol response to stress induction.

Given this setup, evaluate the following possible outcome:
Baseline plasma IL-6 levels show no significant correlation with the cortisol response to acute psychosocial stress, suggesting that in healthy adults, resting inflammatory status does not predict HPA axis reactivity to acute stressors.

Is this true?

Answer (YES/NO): YES